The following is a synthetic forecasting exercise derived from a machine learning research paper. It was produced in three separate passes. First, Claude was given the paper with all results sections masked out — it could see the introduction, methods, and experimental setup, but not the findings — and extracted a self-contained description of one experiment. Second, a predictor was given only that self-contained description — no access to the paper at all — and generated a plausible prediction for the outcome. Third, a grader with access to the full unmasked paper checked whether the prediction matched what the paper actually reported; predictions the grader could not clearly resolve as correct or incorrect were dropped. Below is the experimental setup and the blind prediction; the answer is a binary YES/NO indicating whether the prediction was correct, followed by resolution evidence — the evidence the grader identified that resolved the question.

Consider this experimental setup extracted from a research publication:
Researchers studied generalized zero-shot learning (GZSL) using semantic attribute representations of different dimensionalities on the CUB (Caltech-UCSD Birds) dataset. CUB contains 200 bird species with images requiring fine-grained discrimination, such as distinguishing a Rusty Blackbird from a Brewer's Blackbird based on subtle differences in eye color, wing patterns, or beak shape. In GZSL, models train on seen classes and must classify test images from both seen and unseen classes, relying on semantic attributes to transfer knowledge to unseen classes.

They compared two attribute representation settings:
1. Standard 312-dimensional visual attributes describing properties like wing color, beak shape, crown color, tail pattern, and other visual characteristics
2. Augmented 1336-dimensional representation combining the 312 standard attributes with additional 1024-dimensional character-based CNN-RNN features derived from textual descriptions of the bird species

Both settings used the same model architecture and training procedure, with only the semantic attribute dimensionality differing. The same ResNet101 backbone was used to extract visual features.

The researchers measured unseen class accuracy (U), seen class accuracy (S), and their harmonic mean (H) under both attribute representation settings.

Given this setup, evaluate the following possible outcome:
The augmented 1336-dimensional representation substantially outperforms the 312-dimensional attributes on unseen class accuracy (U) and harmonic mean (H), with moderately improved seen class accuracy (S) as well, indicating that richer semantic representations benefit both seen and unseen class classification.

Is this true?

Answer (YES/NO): NO